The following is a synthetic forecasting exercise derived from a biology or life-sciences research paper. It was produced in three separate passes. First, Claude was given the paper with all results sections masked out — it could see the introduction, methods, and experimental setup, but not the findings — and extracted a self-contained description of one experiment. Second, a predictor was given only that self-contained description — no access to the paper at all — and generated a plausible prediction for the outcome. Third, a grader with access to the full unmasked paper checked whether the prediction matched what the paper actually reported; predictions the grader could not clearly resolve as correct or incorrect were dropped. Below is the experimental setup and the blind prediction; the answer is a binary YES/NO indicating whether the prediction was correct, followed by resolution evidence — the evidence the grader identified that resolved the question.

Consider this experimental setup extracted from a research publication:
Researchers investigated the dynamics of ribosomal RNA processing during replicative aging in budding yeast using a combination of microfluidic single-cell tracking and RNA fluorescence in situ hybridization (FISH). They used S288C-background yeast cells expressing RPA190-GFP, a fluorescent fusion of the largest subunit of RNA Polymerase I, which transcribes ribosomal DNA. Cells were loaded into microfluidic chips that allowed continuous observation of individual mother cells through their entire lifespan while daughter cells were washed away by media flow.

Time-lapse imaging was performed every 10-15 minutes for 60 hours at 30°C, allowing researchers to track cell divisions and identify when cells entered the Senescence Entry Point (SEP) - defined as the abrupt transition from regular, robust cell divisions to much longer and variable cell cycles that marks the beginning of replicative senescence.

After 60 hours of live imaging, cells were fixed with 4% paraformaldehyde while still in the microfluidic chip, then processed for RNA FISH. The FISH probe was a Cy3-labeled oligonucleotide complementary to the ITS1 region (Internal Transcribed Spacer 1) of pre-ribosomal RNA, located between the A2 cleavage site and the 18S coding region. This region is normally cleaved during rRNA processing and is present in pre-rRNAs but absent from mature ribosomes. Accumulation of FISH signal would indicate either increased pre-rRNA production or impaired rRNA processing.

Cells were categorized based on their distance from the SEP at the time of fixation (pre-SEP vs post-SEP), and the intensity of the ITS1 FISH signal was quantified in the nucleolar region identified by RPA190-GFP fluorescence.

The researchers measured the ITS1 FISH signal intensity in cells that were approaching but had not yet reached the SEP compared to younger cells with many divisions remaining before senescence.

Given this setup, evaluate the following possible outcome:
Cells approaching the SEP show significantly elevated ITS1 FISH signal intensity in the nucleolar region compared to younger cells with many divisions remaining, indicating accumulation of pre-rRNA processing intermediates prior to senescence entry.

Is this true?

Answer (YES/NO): YES